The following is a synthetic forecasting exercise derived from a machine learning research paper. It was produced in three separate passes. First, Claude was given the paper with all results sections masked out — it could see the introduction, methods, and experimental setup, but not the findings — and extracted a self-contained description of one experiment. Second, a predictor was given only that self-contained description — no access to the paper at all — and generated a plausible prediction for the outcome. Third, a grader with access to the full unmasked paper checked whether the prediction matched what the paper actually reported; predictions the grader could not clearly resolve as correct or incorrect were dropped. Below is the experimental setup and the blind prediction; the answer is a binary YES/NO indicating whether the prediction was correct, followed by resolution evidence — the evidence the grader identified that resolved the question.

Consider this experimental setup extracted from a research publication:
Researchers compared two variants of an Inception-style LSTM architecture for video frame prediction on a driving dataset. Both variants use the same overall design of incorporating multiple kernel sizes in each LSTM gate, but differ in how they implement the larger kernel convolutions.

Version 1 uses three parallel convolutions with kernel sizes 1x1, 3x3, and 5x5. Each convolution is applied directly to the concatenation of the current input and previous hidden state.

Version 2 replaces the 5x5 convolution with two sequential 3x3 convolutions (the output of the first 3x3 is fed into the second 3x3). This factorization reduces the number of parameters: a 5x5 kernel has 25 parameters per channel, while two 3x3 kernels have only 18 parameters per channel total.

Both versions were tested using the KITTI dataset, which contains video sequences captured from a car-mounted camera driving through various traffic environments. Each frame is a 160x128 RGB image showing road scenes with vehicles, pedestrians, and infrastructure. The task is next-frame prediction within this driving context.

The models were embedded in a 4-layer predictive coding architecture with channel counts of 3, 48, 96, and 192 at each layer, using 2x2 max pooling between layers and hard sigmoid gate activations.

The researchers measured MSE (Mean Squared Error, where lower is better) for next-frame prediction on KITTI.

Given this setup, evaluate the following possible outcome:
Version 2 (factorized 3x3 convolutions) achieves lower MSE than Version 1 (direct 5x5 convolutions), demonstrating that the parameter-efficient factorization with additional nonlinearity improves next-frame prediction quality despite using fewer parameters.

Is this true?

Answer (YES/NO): NO